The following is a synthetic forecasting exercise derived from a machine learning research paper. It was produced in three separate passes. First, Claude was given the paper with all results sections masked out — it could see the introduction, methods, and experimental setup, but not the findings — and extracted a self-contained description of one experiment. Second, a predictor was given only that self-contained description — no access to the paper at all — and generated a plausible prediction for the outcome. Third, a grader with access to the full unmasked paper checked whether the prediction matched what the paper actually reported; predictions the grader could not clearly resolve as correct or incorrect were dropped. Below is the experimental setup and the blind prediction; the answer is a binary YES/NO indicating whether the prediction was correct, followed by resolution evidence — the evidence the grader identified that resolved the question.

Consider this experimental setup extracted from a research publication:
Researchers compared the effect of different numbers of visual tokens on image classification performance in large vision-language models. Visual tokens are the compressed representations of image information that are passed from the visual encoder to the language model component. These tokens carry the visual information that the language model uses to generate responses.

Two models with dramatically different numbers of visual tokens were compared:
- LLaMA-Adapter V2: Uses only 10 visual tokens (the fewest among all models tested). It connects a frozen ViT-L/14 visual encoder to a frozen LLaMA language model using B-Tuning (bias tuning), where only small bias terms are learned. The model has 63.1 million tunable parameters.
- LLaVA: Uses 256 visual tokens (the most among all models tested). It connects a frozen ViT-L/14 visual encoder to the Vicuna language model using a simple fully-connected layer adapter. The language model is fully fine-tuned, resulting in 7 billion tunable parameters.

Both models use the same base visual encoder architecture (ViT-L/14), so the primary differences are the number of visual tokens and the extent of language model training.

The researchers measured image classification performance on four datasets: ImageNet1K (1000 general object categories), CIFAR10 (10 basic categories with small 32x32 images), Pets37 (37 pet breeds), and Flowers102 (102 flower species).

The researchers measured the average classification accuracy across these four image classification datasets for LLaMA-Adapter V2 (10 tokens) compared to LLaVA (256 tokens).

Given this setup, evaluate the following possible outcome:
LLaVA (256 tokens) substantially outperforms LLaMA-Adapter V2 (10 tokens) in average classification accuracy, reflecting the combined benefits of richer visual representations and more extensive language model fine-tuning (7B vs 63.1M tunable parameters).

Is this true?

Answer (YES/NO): NO